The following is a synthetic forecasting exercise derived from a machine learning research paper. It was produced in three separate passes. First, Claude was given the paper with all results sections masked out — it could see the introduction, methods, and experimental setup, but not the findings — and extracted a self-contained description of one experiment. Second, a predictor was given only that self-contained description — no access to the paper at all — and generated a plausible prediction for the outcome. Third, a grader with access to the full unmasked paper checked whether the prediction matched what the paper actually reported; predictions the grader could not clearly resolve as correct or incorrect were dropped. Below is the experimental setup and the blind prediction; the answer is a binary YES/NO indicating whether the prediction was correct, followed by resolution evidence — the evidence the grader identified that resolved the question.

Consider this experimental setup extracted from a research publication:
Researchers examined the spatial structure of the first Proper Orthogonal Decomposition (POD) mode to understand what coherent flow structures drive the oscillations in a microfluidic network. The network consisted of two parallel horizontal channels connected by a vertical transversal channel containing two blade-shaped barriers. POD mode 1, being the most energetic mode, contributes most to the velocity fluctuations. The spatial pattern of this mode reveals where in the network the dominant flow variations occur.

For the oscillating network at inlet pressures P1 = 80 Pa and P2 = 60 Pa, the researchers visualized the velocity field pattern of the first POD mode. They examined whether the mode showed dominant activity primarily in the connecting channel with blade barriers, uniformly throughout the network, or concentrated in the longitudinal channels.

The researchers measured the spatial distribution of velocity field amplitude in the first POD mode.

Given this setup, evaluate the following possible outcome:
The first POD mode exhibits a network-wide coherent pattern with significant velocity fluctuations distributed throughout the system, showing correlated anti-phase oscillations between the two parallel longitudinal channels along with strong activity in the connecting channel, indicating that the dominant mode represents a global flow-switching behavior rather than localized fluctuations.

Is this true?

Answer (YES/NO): NO